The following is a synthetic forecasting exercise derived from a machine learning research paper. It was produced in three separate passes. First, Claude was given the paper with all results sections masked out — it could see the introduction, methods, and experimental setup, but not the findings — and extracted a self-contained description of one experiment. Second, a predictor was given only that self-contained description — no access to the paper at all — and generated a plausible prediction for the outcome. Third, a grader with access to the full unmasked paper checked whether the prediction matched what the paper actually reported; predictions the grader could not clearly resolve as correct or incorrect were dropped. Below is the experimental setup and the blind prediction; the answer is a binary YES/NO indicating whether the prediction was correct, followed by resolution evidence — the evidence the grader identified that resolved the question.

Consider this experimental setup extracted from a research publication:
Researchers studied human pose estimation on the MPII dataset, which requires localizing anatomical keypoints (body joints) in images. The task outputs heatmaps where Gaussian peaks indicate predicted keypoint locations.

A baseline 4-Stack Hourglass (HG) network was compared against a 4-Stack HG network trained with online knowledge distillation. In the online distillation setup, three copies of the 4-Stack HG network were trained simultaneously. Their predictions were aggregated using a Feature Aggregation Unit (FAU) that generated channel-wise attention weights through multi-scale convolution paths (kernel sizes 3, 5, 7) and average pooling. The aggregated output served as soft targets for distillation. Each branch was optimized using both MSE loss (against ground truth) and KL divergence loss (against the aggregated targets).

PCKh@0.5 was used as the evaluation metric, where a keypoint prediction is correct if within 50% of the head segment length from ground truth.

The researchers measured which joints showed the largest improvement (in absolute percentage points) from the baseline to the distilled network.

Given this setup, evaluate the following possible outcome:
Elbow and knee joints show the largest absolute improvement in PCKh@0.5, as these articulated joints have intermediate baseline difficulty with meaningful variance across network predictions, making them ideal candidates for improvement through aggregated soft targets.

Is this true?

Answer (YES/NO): NO